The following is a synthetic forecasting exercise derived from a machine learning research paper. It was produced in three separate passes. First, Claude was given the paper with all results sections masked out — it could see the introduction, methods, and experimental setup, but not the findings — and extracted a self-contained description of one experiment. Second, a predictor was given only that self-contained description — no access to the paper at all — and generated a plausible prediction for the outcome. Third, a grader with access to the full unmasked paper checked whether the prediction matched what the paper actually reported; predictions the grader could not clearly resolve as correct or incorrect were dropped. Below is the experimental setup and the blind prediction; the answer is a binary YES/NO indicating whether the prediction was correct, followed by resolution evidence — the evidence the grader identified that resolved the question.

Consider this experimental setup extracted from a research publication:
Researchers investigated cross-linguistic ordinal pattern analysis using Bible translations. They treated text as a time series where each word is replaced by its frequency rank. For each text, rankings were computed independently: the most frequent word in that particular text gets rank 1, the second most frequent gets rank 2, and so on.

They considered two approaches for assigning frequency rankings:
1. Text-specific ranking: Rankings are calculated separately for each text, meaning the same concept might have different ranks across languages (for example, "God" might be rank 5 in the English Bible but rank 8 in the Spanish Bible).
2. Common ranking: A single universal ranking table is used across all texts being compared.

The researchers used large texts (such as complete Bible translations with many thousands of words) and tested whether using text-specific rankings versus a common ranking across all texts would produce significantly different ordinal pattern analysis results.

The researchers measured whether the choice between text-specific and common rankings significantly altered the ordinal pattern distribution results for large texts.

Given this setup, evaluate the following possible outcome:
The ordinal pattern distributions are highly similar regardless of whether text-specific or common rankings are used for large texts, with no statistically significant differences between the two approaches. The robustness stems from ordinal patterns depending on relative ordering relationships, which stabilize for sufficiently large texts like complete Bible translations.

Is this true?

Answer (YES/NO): YES